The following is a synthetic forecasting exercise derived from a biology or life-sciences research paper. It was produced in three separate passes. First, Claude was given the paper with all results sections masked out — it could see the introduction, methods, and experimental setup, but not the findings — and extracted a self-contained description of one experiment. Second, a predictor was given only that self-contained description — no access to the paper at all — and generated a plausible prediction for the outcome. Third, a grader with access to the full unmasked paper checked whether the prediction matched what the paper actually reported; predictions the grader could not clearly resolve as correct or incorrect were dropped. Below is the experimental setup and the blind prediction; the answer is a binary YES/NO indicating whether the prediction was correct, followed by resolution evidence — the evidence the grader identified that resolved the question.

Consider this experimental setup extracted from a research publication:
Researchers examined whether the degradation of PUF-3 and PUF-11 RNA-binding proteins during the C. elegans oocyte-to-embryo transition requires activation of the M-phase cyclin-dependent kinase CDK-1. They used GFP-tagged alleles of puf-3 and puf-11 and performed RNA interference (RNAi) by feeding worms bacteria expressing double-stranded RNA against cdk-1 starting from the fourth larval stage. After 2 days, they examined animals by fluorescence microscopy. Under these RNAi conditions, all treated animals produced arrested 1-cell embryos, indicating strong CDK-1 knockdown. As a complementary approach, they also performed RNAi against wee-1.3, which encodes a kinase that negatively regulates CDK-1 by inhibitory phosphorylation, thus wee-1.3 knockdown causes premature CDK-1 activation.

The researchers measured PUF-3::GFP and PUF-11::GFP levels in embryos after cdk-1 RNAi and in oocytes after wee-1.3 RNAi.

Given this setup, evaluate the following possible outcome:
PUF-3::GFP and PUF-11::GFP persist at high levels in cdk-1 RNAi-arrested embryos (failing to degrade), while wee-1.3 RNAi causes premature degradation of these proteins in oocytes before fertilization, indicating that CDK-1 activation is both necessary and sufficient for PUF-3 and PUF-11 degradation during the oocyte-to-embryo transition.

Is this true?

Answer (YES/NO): YES